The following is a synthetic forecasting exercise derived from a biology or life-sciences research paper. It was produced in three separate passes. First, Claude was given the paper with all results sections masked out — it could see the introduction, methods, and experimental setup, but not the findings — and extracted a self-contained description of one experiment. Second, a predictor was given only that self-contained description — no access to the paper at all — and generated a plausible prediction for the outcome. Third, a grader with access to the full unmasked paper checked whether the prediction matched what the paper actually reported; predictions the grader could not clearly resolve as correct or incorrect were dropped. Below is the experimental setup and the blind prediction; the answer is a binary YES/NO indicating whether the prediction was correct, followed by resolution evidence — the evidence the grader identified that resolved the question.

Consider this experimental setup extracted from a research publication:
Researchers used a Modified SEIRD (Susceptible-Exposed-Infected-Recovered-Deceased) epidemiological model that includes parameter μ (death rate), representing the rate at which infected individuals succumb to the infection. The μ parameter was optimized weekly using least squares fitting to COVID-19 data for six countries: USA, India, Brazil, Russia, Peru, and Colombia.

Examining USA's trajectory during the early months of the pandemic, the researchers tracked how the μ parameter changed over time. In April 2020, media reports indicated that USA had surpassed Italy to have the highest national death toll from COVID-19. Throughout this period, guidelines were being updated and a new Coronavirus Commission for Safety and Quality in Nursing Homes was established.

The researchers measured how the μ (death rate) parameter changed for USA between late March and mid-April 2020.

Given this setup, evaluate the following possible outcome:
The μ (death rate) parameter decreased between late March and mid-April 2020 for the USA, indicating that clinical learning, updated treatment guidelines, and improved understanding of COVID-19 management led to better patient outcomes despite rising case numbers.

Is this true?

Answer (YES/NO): NO